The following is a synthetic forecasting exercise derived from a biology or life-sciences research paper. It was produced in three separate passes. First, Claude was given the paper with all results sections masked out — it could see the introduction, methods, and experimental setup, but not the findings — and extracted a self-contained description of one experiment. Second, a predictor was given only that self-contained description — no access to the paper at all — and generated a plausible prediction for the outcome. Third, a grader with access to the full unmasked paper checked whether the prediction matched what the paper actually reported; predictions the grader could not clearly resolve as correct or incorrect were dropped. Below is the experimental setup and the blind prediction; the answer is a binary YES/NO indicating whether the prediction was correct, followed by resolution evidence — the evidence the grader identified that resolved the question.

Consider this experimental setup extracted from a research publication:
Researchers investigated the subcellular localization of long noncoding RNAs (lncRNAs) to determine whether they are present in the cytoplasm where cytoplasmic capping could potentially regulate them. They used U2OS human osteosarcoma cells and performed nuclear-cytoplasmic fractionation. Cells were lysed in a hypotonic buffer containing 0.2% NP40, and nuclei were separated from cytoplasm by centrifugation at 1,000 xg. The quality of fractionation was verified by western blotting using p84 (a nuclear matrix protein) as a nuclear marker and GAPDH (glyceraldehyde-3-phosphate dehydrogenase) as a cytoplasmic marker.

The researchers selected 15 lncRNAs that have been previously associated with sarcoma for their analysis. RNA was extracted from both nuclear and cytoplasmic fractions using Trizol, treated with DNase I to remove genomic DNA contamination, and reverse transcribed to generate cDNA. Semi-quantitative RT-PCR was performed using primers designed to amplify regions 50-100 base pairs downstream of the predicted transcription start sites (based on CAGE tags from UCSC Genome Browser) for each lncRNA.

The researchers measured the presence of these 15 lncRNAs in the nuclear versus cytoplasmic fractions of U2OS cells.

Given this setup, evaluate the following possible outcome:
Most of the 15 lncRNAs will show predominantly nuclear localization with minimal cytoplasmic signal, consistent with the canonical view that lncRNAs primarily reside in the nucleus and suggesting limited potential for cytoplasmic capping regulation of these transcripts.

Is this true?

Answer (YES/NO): NO